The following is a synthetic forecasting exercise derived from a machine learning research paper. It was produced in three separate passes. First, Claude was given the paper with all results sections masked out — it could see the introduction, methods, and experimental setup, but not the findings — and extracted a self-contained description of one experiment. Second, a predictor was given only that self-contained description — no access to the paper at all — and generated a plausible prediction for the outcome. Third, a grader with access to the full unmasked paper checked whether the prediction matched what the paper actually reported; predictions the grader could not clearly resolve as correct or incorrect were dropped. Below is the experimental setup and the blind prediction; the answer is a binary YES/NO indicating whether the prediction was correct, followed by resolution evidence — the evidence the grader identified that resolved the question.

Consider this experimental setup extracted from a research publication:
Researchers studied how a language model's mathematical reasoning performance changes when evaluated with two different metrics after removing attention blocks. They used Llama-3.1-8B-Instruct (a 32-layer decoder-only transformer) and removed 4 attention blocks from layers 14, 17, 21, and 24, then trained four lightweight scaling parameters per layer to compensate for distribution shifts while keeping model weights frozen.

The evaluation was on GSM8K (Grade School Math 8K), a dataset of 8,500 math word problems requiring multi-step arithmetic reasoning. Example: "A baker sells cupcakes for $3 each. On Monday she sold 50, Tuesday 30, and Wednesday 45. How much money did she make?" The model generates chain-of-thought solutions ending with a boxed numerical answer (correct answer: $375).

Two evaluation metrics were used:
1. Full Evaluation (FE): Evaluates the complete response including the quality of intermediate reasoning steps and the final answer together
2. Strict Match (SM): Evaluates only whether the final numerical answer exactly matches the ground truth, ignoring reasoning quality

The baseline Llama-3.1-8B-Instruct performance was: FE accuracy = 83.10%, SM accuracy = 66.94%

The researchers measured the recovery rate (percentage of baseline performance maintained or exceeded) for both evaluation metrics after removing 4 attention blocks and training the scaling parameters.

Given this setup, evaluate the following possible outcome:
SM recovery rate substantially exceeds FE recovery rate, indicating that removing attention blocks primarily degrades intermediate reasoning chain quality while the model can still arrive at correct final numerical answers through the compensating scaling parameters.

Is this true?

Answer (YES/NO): NO